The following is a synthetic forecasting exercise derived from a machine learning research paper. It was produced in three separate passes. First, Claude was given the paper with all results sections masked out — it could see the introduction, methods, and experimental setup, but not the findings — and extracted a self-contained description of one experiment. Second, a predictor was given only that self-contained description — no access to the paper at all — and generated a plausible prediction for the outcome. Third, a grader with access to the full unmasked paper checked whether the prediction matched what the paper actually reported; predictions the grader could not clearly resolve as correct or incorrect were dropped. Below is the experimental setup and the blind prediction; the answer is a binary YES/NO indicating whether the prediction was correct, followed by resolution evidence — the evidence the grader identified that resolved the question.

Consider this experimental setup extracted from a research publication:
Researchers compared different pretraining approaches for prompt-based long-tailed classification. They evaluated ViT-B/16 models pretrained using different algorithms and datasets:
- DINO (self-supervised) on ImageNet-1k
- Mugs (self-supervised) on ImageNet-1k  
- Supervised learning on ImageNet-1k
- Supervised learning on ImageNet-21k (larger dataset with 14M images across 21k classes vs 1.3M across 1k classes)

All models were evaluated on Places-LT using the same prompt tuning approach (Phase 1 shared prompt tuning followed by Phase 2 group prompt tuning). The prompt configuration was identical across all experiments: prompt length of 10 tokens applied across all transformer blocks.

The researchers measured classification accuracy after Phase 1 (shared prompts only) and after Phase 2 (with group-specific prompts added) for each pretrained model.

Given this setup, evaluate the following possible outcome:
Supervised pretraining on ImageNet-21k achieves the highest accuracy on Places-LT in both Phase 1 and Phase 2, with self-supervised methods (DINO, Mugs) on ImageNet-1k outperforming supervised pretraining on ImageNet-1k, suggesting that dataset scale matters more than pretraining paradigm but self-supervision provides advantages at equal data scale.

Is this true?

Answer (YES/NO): NO